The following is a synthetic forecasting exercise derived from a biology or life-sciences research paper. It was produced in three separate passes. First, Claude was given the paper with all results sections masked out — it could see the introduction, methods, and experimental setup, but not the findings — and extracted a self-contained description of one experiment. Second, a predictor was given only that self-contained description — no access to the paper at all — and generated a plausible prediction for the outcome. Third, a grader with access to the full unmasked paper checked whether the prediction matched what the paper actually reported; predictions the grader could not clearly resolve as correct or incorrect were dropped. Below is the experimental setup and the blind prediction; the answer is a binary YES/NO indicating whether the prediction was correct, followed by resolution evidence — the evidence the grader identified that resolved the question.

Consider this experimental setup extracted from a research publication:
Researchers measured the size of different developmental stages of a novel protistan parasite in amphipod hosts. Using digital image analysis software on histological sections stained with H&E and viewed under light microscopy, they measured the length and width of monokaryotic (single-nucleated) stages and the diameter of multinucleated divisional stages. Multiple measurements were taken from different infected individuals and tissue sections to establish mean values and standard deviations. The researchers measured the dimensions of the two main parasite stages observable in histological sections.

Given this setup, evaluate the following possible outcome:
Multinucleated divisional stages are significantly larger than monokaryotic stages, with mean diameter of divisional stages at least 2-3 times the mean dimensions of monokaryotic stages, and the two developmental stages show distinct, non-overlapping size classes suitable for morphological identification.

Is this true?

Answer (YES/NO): NO